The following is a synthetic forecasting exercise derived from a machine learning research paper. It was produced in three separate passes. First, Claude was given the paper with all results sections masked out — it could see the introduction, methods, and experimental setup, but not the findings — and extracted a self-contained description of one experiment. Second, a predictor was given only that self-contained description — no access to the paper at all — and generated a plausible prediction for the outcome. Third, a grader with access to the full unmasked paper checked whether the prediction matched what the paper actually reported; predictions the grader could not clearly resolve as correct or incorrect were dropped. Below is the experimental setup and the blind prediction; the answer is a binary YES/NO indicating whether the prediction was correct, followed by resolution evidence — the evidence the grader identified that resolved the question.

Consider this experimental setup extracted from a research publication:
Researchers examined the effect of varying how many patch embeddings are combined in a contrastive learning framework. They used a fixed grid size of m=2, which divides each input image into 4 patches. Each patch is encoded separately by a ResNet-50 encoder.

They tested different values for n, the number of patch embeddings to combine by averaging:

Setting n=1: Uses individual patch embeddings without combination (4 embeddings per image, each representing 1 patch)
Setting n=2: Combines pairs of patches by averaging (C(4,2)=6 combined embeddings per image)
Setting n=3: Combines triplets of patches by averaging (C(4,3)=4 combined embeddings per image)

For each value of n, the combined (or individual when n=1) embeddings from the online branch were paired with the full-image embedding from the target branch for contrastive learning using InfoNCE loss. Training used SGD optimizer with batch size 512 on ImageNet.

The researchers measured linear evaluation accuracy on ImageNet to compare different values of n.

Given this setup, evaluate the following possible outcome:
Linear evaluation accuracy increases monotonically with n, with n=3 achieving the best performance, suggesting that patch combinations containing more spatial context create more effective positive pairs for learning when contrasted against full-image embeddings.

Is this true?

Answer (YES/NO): NO